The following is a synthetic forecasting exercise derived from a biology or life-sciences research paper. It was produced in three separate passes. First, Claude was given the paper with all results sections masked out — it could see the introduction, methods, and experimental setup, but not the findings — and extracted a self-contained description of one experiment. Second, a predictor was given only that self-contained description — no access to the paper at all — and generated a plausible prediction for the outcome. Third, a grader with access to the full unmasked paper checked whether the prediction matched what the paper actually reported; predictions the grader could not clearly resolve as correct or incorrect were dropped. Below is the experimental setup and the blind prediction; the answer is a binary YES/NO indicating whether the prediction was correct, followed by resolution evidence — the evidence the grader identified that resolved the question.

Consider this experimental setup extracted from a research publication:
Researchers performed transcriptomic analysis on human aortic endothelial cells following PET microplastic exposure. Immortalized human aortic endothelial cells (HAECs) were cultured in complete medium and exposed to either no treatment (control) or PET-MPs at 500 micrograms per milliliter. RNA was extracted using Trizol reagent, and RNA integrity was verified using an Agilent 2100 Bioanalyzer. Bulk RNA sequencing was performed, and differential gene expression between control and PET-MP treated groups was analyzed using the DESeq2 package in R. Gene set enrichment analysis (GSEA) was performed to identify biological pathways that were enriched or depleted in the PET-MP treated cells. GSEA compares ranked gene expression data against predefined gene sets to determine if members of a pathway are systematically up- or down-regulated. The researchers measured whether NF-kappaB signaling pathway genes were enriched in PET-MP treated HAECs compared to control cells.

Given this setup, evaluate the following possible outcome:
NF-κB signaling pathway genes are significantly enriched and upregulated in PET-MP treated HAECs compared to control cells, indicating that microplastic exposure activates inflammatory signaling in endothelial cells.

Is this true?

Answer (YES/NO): YES